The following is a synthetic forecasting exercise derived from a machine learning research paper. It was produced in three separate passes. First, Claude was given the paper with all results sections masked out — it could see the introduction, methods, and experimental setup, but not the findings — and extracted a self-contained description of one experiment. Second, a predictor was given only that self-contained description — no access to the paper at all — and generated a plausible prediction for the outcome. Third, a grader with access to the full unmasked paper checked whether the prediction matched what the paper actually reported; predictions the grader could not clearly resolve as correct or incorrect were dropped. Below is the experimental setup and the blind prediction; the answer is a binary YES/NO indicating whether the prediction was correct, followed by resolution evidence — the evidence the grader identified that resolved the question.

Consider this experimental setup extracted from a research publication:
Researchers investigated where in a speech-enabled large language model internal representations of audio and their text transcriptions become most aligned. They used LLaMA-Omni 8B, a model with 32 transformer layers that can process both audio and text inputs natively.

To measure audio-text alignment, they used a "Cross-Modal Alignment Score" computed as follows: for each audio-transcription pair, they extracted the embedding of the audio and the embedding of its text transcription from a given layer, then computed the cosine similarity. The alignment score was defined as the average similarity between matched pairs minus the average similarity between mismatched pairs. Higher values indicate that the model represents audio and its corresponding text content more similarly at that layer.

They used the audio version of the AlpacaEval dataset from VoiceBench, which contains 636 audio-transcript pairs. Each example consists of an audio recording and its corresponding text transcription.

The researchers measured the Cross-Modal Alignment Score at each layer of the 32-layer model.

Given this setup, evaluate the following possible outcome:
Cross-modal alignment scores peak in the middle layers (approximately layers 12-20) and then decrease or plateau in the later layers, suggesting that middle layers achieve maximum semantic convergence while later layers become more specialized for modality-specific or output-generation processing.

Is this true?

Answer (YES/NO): NO